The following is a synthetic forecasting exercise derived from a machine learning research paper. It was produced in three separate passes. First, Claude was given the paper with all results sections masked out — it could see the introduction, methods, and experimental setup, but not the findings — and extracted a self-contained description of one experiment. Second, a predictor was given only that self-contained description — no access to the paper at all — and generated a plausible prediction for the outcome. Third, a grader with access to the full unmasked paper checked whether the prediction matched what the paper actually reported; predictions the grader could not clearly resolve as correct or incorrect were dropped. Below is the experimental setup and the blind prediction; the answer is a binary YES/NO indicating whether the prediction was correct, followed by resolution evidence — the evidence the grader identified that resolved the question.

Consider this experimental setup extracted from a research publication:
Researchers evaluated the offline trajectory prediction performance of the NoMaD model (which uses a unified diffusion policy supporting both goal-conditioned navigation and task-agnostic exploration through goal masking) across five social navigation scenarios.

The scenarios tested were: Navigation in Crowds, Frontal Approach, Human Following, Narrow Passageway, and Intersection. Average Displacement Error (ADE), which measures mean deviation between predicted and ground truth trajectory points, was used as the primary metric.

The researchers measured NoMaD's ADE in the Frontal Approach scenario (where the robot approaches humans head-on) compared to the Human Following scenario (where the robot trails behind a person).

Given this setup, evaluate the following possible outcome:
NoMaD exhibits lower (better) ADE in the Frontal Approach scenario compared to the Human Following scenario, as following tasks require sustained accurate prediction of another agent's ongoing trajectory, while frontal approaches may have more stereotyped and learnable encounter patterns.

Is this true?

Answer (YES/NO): YES